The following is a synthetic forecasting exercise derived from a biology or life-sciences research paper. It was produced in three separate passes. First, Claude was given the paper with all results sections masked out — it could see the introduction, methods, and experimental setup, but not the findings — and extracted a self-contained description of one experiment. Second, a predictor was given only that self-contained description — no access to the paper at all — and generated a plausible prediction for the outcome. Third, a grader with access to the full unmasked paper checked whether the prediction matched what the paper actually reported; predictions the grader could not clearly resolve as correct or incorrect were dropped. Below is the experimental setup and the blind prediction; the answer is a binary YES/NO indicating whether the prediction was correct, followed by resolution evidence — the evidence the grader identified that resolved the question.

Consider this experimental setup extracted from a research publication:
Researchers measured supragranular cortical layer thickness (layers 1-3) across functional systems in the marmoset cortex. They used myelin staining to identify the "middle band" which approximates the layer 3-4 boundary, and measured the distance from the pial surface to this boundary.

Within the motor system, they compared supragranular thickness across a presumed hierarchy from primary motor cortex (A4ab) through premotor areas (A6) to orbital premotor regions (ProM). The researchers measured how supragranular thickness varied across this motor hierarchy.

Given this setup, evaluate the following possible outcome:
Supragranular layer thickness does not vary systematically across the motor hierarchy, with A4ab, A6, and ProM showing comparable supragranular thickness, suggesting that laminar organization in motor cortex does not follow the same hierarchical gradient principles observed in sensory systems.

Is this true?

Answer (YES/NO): NO